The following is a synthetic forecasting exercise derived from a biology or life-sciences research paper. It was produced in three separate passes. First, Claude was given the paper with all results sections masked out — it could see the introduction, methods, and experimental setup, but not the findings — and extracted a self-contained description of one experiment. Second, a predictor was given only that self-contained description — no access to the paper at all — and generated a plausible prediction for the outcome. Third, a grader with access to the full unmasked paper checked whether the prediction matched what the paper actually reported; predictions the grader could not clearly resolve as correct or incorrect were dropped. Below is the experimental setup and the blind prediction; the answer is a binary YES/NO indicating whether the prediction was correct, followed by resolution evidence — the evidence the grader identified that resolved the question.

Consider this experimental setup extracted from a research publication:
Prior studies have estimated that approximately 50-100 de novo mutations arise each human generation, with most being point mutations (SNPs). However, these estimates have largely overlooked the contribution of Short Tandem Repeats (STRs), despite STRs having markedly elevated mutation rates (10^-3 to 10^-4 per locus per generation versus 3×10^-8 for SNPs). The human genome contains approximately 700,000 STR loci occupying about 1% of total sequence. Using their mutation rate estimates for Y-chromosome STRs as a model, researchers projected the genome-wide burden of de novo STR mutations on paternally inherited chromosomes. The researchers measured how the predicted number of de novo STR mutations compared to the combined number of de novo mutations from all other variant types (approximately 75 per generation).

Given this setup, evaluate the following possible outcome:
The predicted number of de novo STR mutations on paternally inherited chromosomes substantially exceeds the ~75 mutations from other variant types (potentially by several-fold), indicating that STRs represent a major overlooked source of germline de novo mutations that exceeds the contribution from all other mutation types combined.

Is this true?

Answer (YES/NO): NO